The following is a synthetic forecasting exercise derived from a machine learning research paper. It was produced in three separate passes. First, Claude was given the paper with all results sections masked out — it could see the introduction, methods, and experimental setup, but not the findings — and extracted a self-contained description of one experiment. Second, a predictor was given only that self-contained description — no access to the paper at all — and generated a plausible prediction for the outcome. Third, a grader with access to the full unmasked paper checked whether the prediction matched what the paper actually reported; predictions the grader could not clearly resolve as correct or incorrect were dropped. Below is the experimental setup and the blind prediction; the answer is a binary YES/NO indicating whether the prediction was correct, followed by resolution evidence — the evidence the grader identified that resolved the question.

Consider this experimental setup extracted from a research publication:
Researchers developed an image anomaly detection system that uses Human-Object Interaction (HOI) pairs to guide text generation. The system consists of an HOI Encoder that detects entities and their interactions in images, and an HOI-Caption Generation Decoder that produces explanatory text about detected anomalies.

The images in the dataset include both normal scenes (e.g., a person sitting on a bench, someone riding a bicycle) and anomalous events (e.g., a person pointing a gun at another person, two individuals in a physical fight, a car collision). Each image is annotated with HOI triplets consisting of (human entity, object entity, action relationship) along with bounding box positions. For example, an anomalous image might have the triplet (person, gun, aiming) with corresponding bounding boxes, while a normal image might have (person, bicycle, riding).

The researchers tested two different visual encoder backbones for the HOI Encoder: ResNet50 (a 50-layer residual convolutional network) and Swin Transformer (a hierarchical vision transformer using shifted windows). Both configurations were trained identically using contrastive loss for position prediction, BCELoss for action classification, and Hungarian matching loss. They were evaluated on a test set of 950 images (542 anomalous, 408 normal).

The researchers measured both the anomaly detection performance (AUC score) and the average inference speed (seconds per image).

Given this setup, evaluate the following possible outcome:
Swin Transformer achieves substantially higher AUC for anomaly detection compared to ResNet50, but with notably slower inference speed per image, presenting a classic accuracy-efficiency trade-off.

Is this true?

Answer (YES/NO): NO